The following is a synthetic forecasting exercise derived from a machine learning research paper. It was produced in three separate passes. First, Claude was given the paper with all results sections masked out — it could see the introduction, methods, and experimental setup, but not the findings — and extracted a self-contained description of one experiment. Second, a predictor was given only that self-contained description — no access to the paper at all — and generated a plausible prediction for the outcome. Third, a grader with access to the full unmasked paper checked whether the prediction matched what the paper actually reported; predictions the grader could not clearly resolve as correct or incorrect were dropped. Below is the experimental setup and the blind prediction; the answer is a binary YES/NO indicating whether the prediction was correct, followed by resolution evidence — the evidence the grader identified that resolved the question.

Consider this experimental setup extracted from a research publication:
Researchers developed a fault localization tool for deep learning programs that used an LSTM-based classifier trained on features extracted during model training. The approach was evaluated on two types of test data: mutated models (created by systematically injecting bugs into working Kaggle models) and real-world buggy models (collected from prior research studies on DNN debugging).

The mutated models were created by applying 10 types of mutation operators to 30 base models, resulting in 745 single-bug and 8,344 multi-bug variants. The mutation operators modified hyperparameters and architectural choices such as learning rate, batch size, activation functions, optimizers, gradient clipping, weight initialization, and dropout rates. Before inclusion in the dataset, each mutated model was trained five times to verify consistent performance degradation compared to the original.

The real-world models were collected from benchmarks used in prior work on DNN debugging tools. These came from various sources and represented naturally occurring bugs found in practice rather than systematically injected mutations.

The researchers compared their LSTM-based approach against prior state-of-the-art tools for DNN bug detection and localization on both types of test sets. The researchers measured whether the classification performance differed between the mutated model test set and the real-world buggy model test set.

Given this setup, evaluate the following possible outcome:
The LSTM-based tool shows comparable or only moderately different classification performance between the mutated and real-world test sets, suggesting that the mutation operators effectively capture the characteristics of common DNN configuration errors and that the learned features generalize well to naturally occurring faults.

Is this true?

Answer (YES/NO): NO